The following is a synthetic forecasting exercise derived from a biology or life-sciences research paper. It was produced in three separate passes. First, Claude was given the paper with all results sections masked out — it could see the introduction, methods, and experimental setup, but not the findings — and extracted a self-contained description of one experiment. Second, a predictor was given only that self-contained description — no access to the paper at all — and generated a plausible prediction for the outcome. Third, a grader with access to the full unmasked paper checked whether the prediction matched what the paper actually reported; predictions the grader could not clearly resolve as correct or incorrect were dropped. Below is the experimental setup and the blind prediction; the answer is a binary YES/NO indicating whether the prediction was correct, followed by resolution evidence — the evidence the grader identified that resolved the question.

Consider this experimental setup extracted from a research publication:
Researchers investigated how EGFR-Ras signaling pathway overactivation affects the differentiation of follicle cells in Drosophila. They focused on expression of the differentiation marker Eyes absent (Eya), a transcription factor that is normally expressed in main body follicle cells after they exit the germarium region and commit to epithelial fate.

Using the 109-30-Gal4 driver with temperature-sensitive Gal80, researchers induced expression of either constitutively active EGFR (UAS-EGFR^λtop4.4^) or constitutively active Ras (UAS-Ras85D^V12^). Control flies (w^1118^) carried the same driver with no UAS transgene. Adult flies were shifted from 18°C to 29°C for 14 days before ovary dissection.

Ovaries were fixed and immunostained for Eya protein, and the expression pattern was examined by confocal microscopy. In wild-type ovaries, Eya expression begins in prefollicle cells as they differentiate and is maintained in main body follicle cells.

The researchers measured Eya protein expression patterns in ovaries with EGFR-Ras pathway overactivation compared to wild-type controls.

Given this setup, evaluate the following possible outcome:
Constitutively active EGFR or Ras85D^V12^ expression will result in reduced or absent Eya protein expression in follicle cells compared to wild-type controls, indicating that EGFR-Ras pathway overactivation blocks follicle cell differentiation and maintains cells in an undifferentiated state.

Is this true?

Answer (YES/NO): NO